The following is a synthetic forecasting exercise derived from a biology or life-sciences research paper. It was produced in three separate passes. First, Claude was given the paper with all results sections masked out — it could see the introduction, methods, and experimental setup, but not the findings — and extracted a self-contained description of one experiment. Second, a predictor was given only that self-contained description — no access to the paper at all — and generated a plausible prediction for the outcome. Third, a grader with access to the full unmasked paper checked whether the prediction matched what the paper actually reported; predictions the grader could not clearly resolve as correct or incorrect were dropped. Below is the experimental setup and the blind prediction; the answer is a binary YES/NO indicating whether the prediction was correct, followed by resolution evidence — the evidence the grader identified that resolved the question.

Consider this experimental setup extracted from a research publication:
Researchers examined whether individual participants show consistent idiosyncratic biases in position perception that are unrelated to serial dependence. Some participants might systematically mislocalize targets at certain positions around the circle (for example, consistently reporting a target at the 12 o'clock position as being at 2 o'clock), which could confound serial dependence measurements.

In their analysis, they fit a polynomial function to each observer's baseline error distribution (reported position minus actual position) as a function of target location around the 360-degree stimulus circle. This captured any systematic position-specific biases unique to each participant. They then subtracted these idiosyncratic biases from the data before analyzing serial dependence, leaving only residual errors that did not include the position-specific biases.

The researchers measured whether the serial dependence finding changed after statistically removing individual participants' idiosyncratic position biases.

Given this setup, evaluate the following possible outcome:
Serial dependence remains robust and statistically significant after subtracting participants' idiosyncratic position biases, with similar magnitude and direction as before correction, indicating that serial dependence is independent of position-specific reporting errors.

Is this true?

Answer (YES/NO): YES